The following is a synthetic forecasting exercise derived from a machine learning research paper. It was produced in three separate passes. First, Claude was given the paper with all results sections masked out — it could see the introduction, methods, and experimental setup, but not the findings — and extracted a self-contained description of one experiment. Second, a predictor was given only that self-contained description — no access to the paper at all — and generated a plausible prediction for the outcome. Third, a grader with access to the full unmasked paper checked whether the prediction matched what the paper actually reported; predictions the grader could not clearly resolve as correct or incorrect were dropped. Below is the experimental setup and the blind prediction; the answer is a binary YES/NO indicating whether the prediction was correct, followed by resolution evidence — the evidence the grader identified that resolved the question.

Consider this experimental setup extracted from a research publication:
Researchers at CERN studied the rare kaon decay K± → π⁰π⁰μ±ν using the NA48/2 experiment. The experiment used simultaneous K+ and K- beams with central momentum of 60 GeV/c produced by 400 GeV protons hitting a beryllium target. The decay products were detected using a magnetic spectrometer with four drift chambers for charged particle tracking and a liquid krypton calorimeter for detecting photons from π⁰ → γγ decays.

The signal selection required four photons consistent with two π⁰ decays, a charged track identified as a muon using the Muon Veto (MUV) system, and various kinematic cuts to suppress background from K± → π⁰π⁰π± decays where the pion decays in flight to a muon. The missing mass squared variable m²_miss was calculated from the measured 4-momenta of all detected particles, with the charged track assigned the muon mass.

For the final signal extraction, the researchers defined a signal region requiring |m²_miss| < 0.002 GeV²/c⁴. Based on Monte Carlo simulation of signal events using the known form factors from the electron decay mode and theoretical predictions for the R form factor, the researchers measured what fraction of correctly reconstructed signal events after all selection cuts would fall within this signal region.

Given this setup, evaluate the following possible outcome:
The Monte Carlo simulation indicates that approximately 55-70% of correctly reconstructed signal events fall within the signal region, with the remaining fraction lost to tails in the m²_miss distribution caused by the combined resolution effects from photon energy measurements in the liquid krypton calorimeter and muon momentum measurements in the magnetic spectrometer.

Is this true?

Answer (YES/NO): NO